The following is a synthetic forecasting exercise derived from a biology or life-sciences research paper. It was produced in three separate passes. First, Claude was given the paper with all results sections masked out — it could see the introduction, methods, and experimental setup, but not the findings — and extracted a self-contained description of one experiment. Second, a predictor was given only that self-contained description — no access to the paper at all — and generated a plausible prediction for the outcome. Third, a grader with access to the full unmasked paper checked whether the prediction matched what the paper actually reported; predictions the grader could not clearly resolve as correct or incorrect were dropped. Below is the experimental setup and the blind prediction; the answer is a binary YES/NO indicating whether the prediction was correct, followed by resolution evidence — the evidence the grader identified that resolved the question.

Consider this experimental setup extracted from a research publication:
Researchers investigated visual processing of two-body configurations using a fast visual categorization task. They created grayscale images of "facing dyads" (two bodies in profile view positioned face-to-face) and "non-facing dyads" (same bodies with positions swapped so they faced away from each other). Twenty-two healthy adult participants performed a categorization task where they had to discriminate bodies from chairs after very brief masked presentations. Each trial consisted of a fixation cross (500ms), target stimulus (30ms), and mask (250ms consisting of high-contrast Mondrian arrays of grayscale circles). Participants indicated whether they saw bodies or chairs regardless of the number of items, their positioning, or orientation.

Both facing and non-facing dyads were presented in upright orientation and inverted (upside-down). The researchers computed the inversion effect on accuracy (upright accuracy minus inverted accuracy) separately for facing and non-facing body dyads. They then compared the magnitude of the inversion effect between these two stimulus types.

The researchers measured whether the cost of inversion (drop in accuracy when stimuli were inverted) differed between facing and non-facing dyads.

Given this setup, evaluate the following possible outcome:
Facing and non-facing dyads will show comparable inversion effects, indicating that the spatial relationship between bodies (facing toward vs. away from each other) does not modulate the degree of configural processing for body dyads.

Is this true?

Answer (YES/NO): NO